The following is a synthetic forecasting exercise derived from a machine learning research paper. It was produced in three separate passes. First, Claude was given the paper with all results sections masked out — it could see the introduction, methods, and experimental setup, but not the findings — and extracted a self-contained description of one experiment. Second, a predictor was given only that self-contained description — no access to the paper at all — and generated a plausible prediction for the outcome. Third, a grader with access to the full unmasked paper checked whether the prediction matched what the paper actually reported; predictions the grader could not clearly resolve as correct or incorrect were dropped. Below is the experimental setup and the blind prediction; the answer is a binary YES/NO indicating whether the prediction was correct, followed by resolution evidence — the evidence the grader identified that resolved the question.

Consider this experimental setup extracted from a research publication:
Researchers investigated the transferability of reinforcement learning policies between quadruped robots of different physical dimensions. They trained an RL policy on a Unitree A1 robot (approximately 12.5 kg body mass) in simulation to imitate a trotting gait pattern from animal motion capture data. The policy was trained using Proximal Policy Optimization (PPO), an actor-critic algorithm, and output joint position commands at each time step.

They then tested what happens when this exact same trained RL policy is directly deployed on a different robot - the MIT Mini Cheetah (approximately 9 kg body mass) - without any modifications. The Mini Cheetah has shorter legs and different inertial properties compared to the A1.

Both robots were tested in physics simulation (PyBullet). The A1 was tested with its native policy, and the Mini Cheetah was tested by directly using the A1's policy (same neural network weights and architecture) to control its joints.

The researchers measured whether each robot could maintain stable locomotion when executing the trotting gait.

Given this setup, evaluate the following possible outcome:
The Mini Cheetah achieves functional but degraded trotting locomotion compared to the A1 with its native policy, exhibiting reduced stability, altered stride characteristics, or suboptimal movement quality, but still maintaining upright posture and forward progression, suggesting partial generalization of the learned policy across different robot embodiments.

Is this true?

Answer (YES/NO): NO